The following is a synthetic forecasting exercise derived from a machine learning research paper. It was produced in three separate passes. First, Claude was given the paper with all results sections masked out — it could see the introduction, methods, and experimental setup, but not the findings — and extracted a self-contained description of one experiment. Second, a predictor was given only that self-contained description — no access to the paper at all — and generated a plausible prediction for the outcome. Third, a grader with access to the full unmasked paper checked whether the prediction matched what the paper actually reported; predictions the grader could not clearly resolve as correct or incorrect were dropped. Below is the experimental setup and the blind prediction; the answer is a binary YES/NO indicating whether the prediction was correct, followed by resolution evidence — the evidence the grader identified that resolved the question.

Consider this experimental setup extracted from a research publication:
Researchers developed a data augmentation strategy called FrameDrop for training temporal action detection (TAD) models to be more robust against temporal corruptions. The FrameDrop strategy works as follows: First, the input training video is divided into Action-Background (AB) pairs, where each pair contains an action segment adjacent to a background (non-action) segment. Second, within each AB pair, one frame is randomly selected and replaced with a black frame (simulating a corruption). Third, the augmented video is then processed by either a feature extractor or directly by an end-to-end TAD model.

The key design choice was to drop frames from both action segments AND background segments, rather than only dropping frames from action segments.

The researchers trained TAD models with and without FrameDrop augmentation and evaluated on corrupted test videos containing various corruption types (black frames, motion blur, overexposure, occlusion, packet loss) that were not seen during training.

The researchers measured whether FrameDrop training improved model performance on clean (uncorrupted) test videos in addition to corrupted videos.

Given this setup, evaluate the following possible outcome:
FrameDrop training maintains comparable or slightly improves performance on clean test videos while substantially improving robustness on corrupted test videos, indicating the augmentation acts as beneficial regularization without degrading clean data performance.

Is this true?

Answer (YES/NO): NO